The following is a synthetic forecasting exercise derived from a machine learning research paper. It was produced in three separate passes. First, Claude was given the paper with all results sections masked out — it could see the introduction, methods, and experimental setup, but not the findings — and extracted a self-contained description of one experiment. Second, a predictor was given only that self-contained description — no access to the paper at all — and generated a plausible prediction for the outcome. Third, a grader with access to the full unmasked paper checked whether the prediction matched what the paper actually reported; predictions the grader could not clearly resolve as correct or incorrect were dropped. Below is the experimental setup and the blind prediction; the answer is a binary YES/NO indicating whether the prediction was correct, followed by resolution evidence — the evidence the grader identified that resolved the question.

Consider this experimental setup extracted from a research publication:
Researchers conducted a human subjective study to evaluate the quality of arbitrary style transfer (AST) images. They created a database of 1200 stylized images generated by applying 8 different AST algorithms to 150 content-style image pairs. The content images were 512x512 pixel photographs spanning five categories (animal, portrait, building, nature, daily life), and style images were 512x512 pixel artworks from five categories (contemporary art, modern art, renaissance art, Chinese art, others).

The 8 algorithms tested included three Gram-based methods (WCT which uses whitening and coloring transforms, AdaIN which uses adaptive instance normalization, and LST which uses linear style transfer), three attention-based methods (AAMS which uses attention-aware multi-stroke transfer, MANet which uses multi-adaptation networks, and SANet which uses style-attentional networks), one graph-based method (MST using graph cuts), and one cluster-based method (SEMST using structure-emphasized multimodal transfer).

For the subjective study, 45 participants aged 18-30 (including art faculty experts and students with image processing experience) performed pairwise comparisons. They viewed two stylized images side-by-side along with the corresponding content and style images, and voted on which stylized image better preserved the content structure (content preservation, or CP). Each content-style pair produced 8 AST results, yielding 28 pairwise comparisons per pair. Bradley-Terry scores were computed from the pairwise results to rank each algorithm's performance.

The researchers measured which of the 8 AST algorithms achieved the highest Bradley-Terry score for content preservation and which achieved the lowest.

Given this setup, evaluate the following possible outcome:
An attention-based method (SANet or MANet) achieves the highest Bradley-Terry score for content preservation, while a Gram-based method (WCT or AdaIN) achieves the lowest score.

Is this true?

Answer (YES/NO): NO